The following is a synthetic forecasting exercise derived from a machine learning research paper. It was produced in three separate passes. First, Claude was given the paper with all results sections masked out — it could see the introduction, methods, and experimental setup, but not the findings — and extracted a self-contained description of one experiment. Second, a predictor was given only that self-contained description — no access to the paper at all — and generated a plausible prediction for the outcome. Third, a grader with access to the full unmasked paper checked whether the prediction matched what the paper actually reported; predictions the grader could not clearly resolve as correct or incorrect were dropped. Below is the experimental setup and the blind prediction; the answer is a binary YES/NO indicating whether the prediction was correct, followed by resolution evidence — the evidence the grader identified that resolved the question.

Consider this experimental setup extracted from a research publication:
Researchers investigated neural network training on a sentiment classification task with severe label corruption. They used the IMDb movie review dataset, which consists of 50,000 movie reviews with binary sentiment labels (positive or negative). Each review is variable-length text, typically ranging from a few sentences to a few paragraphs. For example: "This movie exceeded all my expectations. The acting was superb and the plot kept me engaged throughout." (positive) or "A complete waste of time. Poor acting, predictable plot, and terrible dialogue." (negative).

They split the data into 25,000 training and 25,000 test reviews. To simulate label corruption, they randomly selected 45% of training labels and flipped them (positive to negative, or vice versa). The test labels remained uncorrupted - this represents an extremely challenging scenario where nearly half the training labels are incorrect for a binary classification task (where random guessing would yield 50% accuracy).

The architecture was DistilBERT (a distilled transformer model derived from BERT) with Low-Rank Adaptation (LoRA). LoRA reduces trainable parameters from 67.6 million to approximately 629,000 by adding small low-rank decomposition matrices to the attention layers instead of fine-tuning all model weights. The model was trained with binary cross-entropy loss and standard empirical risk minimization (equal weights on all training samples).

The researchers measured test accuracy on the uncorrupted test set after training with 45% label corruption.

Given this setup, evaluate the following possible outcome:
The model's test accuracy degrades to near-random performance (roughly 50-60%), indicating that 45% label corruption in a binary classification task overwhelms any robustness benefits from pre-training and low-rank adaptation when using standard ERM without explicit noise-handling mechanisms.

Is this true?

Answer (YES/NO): NO